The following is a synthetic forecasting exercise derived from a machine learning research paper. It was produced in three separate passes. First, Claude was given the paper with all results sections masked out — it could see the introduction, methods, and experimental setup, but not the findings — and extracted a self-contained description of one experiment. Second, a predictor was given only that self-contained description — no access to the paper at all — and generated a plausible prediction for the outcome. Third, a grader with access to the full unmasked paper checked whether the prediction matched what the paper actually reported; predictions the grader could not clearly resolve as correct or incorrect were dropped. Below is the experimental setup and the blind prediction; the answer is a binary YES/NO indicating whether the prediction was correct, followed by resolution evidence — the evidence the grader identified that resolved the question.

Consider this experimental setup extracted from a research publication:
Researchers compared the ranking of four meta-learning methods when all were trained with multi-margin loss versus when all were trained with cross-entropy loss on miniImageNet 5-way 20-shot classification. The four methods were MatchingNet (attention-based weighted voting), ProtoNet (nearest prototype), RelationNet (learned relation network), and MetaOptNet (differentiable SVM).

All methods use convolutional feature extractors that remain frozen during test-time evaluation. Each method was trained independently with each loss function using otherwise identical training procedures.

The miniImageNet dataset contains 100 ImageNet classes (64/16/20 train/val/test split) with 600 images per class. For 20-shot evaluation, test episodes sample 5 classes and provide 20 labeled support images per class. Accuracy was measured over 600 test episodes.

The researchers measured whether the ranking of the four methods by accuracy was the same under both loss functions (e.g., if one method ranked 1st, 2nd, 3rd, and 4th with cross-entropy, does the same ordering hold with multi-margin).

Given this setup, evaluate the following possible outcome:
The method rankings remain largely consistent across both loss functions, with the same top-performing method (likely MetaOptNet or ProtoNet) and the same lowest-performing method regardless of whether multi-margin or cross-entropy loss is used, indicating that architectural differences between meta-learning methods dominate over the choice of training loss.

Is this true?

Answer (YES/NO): NO